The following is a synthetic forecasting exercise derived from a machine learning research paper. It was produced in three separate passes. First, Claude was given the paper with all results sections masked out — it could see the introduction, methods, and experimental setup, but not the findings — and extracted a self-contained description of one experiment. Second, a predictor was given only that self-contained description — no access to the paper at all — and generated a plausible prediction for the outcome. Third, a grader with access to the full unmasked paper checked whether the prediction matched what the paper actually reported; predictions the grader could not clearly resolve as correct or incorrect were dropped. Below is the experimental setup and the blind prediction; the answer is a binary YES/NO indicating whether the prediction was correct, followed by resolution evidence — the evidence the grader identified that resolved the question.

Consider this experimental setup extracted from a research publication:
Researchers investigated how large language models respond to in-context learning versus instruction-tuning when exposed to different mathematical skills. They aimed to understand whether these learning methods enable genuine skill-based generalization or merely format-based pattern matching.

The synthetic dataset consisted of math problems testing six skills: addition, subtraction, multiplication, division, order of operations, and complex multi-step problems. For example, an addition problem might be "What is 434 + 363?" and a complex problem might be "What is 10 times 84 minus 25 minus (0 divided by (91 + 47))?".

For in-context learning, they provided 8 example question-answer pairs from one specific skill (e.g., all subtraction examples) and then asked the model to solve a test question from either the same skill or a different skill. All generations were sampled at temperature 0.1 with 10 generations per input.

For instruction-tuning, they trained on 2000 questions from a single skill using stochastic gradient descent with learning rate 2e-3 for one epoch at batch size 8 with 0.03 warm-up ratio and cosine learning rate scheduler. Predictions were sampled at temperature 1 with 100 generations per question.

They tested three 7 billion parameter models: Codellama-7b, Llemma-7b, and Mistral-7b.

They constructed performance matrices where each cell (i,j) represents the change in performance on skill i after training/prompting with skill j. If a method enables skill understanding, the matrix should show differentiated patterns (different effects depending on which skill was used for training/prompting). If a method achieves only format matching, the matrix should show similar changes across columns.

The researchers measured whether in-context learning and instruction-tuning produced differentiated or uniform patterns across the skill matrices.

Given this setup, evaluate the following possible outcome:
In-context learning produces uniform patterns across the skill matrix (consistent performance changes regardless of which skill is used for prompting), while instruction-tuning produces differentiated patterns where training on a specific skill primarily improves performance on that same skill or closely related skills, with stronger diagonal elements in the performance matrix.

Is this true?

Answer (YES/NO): NO